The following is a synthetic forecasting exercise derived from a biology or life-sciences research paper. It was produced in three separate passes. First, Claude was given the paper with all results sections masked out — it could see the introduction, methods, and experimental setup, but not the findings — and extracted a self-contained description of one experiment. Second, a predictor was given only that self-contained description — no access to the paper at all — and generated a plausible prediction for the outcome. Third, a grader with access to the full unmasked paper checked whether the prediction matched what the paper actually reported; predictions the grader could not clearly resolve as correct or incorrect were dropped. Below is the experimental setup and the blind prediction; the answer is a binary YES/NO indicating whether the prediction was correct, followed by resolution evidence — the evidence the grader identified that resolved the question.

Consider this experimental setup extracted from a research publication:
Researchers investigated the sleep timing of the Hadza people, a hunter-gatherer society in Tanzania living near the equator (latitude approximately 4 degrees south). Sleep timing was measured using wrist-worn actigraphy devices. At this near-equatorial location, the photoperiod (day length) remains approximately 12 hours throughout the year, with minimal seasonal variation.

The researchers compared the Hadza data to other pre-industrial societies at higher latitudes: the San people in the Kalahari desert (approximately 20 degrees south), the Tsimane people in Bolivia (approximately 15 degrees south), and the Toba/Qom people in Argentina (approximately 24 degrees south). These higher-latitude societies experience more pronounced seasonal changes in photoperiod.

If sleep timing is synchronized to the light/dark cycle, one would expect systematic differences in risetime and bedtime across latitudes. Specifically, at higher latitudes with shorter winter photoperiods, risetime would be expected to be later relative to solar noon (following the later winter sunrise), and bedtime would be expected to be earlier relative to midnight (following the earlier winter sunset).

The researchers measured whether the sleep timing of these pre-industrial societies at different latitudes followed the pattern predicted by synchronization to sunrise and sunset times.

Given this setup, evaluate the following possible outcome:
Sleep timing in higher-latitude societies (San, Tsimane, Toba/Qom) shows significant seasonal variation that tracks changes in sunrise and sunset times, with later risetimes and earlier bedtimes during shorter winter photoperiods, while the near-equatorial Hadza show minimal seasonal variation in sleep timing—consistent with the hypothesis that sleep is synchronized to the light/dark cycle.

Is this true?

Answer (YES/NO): NO